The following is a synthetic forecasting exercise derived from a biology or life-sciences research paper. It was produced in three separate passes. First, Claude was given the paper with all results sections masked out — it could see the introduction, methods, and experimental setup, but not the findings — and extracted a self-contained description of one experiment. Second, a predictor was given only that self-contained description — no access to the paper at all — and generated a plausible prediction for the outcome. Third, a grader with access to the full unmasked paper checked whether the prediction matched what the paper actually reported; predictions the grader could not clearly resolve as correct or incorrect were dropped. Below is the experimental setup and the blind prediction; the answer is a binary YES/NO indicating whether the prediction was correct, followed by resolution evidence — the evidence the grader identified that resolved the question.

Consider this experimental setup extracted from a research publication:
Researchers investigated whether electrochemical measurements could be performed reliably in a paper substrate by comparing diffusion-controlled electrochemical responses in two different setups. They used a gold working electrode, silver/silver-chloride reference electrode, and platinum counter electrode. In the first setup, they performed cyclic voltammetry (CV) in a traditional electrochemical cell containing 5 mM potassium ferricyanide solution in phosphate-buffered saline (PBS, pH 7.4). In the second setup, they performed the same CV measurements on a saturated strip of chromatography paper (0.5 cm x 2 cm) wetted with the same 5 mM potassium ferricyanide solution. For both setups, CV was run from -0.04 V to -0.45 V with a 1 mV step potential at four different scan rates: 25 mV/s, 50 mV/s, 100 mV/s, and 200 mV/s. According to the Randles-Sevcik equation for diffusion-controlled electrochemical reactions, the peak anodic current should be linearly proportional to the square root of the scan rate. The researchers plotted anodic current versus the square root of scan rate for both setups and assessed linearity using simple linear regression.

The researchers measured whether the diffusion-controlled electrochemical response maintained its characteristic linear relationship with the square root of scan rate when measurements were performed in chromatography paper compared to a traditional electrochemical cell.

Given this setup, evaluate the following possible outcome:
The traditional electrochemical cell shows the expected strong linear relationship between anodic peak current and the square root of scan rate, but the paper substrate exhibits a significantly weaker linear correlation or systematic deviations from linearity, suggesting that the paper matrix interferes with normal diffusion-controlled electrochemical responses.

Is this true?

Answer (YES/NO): NO